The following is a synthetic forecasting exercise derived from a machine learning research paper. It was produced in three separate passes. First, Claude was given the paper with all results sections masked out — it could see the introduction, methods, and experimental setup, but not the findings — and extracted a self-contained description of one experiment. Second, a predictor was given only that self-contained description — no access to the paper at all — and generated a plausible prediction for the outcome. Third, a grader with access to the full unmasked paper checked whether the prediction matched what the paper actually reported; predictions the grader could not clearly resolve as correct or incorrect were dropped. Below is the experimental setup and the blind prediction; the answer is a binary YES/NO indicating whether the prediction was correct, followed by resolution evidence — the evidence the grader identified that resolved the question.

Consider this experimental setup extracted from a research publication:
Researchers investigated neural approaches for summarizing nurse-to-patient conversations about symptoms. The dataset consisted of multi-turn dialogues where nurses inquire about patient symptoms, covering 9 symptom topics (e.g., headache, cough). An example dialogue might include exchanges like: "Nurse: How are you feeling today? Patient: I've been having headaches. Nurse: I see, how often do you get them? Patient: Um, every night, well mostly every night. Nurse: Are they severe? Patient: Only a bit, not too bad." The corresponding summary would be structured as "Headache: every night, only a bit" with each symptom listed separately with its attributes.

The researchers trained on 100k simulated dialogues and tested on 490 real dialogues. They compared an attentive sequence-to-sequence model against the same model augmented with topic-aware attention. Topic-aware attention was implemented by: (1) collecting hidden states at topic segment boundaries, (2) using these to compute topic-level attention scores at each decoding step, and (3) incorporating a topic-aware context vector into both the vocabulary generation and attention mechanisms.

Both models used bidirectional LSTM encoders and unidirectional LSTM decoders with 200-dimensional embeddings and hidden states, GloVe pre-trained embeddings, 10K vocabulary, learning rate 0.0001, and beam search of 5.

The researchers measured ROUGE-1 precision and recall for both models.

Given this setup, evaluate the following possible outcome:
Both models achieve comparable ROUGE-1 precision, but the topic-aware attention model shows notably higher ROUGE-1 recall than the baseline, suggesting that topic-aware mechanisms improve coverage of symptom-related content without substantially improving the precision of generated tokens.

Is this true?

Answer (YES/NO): NO